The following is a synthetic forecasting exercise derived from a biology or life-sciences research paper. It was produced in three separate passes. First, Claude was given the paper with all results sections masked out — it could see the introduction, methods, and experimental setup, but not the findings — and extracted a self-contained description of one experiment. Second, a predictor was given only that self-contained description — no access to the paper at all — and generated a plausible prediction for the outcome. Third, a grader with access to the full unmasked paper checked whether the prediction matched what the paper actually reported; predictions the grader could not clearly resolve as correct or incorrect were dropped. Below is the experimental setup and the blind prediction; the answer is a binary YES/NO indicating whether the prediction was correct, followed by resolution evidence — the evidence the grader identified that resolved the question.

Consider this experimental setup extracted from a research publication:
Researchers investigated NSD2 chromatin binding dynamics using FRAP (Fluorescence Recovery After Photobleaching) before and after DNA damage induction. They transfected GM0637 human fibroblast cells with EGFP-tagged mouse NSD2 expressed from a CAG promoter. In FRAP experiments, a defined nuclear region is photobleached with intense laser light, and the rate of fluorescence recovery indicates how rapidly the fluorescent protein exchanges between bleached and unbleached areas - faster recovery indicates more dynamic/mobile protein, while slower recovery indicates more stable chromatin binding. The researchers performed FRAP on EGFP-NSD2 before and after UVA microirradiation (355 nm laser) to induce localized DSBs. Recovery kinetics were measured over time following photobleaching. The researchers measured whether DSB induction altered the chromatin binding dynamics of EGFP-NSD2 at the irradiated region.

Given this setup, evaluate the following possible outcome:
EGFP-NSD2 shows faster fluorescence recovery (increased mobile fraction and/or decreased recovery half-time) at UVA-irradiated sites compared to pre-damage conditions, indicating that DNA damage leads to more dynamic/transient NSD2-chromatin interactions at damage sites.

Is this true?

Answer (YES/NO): NO